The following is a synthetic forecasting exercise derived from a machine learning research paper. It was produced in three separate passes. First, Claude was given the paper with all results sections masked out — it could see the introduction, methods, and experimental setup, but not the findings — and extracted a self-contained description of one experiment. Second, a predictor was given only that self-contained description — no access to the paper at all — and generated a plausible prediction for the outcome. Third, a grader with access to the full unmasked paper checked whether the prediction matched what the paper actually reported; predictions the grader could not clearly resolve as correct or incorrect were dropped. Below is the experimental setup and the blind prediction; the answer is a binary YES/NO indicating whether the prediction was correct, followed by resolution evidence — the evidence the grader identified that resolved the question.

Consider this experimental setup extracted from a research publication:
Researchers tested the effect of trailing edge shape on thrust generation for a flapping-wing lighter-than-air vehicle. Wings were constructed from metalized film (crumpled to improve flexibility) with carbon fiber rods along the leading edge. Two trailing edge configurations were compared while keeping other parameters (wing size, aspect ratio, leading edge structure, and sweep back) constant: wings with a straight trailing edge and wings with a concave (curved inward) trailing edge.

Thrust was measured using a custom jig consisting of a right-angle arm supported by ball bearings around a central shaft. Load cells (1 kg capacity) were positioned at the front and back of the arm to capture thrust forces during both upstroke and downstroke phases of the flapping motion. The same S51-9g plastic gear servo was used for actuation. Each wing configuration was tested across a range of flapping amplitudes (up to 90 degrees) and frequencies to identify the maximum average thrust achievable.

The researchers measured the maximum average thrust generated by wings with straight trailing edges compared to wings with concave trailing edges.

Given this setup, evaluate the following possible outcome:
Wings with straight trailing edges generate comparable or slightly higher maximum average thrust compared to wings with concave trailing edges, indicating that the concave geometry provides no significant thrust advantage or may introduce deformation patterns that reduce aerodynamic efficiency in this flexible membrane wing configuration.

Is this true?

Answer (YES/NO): NO